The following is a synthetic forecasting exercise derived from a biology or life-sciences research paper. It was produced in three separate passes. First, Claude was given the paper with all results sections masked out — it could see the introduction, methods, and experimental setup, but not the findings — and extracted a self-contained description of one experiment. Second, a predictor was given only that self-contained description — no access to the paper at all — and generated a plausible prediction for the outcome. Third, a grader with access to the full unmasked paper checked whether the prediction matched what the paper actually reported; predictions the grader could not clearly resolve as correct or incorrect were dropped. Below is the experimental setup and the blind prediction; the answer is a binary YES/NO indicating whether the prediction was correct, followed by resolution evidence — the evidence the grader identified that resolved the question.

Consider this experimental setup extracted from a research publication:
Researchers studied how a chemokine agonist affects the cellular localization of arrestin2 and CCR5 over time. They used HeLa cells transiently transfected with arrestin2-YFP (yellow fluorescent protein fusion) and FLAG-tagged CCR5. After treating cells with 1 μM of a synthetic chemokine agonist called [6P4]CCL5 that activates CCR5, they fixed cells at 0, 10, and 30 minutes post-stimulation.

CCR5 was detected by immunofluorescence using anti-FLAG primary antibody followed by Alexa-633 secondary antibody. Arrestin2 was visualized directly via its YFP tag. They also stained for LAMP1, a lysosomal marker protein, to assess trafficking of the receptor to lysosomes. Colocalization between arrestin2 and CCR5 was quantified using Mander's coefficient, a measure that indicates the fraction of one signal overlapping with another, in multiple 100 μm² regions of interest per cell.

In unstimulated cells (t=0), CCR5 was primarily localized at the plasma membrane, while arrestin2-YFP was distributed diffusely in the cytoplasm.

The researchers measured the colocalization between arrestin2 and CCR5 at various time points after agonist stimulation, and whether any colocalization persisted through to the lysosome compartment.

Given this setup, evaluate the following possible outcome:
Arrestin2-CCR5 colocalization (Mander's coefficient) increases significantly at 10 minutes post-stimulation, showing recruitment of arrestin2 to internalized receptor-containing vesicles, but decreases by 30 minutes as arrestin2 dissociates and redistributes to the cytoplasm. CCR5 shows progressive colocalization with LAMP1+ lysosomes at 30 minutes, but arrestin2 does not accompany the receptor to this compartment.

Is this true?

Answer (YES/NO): NO